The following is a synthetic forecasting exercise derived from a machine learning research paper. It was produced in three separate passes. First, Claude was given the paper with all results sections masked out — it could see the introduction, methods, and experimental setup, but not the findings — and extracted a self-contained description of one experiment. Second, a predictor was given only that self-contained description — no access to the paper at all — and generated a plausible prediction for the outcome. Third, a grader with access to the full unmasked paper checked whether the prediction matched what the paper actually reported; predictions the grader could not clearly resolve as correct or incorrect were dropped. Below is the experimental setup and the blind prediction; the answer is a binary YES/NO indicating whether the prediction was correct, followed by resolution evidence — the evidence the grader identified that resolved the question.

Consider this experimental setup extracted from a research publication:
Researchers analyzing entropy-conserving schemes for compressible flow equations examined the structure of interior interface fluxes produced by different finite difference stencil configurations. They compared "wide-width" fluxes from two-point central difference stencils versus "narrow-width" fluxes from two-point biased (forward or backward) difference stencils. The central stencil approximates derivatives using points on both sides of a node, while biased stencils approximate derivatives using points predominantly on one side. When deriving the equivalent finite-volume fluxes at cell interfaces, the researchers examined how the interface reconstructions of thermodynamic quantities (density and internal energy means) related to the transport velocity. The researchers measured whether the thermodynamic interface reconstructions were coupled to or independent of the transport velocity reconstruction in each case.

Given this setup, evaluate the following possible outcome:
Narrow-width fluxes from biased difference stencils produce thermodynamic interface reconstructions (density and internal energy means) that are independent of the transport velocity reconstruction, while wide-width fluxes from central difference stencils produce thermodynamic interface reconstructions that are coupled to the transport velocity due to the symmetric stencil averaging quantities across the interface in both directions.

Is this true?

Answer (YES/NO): YES